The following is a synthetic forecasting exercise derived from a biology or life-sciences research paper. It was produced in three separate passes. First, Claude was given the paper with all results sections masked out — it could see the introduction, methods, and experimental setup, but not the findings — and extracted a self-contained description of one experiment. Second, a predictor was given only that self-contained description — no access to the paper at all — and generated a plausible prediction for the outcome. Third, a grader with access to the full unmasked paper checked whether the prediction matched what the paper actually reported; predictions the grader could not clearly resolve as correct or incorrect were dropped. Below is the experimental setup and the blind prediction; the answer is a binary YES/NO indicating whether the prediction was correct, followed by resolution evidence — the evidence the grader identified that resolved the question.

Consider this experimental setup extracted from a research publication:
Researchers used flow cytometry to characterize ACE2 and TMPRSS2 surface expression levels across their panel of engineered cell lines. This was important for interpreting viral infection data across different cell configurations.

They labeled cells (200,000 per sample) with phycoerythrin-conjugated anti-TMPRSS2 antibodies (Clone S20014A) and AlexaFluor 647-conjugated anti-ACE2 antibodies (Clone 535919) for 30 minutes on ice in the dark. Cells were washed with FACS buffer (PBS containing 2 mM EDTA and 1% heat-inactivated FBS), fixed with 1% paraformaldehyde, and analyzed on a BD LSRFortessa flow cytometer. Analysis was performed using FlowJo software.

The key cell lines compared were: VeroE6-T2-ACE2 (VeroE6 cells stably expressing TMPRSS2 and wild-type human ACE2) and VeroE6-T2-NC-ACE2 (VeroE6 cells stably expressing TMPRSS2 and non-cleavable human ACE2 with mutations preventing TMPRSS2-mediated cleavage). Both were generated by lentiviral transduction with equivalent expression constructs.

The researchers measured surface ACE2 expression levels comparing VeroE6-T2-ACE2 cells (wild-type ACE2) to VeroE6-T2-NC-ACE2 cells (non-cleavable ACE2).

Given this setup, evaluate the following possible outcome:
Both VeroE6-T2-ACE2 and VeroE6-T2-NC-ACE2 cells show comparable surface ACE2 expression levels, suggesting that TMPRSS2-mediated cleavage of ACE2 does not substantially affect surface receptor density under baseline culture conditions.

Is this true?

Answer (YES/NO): YES